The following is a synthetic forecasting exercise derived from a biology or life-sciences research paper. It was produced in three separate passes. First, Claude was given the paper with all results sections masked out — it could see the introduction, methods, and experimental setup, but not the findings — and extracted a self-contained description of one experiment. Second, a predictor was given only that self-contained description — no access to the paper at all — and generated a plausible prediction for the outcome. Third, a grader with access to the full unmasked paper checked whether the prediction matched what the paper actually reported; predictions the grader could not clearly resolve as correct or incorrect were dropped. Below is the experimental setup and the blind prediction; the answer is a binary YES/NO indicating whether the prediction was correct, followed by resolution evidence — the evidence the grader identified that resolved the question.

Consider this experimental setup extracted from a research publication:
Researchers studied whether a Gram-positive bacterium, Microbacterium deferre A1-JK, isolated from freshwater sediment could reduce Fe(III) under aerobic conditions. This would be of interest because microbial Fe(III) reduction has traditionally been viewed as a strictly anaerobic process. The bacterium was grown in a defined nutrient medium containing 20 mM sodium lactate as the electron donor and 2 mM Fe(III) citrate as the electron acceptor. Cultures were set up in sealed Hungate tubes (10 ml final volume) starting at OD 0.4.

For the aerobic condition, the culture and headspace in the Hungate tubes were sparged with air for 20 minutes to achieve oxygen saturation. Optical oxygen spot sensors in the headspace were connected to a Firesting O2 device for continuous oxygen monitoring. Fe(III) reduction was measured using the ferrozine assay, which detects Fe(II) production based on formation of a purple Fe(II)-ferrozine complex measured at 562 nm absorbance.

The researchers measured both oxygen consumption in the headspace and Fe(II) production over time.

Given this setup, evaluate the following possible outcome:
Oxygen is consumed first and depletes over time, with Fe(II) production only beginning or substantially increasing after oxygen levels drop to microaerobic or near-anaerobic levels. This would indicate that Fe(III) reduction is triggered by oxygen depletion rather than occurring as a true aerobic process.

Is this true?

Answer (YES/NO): NO